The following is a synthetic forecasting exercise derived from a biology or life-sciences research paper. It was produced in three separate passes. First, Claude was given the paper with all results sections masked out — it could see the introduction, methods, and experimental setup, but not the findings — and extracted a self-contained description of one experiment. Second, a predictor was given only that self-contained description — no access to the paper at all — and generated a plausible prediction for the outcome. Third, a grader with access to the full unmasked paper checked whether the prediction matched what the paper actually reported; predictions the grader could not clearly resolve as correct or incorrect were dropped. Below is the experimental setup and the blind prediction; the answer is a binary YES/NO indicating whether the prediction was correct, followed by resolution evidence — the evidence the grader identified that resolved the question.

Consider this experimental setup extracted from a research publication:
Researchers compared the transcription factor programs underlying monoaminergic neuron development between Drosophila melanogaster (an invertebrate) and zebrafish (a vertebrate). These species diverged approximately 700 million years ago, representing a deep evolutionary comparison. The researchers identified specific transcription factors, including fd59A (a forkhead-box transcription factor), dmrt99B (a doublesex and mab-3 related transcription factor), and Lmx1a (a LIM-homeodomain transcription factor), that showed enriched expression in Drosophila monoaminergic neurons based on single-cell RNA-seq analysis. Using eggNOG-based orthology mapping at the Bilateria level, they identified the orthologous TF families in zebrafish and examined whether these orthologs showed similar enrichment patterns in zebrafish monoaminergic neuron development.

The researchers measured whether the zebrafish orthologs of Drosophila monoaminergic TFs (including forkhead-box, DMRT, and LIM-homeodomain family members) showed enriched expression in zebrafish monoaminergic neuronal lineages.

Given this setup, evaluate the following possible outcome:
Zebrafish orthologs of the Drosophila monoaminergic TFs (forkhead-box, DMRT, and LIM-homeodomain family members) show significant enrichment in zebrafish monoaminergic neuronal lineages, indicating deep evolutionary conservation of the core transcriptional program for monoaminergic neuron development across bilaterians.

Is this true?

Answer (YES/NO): NO